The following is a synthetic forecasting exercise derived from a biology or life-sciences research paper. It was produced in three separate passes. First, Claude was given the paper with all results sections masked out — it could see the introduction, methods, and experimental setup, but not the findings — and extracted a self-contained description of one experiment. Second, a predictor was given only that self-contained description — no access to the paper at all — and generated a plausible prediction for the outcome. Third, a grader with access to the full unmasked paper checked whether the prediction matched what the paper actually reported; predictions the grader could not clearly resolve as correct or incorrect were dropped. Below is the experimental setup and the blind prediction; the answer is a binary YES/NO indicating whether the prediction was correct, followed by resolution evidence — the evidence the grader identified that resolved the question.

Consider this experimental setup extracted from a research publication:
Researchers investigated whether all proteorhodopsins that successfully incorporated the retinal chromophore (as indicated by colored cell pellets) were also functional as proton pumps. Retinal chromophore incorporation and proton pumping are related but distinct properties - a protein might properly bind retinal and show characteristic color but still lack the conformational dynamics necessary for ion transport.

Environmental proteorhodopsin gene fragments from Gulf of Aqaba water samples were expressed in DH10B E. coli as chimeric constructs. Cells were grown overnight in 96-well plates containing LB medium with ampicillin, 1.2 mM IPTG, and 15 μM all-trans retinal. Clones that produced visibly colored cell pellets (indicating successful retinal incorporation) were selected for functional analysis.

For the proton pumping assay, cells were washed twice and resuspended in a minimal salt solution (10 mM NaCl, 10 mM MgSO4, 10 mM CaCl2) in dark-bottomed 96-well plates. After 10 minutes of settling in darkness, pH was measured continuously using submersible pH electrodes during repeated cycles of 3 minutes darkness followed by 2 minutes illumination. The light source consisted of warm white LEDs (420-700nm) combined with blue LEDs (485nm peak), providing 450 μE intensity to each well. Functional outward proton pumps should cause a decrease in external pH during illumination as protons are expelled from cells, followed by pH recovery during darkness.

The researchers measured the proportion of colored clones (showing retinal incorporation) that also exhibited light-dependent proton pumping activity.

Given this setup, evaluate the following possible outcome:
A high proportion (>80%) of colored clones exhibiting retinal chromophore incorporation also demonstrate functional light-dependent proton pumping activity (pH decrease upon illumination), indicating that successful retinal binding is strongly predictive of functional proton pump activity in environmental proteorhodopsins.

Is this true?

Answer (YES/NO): YES